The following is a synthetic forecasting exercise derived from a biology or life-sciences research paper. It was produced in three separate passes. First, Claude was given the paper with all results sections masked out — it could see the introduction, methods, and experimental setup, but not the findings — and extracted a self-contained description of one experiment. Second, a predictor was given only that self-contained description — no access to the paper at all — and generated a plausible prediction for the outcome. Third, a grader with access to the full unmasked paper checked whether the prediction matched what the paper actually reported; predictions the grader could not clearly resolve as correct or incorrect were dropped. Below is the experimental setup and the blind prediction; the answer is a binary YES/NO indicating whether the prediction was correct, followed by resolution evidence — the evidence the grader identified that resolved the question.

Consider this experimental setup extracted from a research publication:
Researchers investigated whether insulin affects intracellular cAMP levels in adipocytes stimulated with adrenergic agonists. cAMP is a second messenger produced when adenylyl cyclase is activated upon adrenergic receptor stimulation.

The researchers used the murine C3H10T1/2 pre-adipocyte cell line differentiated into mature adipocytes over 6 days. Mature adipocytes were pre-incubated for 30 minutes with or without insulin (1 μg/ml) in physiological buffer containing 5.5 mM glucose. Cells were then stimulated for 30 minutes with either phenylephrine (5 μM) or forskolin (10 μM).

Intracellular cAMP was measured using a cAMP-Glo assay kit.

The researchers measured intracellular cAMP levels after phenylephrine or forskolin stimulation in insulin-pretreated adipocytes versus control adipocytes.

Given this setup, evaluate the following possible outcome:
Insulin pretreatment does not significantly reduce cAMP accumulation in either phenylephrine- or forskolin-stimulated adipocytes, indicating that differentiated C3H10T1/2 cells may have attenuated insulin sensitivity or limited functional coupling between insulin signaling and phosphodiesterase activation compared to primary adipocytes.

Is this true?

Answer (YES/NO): NO